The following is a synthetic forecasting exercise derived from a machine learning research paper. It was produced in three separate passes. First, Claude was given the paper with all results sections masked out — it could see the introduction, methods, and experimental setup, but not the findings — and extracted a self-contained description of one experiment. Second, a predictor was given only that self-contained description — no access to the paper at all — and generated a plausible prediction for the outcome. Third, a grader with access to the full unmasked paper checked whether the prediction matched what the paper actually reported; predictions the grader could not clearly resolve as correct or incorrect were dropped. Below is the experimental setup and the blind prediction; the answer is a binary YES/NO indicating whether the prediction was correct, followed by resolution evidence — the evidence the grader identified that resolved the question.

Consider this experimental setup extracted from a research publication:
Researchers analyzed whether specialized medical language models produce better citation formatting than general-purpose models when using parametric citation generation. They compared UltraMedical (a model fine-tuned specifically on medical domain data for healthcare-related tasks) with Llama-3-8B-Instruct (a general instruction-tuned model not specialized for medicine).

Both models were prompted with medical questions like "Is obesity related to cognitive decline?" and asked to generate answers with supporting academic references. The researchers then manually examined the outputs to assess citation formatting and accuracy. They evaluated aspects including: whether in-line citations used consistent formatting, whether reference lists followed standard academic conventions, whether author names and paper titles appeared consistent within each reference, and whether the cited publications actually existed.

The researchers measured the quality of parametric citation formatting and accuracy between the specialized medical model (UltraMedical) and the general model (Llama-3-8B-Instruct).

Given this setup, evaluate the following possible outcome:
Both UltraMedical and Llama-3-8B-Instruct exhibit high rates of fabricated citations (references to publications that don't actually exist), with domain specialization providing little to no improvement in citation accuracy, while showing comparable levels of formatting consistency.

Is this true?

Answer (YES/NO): NO